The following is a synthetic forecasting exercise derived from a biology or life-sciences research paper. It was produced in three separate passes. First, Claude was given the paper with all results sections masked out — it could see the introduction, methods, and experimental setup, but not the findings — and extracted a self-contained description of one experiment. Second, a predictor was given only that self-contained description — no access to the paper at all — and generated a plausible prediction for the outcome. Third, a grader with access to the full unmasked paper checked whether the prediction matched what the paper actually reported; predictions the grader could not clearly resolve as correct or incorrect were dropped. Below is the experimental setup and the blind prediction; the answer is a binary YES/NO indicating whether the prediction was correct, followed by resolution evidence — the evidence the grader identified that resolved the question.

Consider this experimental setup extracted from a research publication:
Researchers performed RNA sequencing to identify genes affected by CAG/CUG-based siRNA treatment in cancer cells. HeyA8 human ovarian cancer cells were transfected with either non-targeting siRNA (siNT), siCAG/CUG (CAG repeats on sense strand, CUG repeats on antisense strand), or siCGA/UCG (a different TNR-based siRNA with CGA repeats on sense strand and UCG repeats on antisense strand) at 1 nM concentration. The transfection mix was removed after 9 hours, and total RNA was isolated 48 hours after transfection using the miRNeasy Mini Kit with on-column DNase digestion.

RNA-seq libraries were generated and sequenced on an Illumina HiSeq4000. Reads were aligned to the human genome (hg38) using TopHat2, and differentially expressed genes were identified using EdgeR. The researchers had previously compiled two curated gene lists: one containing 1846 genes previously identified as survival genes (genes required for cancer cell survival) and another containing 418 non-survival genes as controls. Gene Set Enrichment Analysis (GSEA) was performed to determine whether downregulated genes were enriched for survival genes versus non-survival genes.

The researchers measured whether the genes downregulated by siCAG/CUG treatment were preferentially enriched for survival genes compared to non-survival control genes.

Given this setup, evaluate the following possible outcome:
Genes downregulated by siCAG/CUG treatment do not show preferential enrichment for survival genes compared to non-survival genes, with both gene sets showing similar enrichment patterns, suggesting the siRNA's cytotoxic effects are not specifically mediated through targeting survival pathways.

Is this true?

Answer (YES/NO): NO